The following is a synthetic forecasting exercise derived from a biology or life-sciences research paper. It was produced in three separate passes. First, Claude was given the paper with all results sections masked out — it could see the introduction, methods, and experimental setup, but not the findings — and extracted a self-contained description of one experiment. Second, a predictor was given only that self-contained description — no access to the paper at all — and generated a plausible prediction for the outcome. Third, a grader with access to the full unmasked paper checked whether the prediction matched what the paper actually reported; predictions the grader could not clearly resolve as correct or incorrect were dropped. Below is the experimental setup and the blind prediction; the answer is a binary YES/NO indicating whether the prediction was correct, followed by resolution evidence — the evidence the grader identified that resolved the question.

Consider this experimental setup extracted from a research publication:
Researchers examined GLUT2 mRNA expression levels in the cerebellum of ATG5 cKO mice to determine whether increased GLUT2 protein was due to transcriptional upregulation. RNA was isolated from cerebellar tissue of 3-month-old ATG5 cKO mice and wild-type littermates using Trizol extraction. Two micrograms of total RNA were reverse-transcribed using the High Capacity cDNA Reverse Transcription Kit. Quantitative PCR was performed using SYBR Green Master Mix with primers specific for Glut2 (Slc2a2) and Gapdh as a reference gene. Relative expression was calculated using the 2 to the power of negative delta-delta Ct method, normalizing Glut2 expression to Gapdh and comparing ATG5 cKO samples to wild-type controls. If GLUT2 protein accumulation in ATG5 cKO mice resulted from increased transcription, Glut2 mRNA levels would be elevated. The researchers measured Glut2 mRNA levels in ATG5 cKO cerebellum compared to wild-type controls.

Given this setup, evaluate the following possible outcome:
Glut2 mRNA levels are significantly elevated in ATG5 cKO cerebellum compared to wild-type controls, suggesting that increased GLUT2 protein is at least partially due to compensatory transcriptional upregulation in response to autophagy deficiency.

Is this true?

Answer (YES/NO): NO